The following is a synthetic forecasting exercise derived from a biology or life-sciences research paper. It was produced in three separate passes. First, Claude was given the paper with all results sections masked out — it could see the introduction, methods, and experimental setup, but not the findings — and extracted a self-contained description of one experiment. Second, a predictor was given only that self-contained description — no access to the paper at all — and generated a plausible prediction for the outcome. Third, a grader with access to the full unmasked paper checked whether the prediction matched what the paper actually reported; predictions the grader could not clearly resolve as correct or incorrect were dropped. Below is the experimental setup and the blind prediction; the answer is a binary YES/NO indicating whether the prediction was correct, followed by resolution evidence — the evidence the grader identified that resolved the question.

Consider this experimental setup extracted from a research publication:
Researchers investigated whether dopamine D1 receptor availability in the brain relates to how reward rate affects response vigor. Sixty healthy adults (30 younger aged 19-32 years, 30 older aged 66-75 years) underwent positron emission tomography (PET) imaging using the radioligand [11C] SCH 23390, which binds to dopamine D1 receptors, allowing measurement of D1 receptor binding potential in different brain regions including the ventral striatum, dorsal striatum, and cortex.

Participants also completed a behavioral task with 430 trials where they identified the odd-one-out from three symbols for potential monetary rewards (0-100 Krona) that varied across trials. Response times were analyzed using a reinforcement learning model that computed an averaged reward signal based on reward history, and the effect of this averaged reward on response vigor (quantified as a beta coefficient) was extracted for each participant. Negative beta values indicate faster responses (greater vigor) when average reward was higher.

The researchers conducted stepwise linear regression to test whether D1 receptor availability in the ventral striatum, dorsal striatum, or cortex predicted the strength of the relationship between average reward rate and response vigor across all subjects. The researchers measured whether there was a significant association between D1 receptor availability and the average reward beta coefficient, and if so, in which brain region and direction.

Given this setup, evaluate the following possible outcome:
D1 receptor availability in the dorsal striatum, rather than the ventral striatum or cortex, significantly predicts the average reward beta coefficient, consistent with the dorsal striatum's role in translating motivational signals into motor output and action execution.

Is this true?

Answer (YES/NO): NO